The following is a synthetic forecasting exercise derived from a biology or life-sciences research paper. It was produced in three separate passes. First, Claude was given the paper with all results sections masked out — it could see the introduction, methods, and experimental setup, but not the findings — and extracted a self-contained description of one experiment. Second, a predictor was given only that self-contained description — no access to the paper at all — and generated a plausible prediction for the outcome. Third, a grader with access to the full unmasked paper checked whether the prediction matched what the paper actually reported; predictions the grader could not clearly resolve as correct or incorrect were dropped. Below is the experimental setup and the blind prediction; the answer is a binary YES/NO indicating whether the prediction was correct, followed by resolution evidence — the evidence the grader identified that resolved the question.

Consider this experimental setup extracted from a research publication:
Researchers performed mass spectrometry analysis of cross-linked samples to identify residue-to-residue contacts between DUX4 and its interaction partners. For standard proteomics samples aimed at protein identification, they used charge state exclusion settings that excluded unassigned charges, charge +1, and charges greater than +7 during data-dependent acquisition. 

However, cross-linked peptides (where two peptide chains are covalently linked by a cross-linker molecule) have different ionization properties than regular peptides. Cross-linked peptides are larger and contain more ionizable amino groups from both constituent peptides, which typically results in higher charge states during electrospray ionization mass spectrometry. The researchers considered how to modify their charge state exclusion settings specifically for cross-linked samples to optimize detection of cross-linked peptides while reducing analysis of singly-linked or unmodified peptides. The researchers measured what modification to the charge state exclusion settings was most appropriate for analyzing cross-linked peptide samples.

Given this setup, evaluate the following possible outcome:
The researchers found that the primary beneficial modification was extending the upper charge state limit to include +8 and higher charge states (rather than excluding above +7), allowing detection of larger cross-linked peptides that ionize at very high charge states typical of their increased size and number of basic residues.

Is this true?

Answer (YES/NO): NO